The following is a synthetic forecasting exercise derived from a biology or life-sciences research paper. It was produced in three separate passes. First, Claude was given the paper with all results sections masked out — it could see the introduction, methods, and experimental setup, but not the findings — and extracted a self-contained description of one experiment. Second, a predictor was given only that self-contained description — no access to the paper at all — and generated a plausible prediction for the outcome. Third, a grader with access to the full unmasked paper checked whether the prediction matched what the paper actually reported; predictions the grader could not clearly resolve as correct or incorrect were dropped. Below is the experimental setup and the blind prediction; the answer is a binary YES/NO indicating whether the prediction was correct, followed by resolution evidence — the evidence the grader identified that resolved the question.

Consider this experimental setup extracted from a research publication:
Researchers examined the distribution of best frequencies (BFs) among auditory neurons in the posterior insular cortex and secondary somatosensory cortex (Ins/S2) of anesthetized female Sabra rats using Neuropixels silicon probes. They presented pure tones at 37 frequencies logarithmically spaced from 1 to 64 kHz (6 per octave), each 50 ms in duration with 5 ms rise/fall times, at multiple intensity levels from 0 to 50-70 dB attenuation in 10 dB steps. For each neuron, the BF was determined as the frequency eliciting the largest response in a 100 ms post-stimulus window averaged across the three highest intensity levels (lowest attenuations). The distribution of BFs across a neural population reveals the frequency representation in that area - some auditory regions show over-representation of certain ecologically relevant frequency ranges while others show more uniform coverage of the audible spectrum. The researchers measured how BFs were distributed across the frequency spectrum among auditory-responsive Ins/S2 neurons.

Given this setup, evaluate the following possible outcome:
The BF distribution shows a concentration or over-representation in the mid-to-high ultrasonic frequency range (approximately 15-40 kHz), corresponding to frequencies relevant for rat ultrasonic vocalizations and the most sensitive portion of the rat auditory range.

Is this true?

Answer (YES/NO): NO